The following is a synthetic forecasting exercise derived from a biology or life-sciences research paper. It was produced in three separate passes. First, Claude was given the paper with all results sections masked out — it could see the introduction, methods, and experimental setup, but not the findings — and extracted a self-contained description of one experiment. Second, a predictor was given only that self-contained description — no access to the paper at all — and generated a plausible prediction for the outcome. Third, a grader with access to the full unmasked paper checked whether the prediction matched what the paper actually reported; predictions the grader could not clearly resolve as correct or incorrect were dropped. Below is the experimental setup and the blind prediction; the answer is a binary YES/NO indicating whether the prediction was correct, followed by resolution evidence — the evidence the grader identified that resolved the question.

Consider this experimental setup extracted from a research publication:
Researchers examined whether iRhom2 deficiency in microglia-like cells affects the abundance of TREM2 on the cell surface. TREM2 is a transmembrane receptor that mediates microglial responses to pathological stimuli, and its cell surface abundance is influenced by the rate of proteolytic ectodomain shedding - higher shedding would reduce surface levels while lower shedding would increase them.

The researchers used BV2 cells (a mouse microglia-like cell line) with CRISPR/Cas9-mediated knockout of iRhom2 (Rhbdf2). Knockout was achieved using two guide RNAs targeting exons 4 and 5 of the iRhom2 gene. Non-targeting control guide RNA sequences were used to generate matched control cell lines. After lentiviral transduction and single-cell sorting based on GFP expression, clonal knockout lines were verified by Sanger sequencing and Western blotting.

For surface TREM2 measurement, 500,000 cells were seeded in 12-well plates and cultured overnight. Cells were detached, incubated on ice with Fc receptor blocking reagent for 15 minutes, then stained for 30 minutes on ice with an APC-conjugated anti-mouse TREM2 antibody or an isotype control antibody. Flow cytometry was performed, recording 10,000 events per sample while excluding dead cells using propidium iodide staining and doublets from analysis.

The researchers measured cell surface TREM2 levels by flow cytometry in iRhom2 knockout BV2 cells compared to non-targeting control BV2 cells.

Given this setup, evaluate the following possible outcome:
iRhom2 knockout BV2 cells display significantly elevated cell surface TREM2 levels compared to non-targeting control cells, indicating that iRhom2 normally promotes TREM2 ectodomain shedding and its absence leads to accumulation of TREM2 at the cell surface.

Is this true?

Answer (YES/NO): YES